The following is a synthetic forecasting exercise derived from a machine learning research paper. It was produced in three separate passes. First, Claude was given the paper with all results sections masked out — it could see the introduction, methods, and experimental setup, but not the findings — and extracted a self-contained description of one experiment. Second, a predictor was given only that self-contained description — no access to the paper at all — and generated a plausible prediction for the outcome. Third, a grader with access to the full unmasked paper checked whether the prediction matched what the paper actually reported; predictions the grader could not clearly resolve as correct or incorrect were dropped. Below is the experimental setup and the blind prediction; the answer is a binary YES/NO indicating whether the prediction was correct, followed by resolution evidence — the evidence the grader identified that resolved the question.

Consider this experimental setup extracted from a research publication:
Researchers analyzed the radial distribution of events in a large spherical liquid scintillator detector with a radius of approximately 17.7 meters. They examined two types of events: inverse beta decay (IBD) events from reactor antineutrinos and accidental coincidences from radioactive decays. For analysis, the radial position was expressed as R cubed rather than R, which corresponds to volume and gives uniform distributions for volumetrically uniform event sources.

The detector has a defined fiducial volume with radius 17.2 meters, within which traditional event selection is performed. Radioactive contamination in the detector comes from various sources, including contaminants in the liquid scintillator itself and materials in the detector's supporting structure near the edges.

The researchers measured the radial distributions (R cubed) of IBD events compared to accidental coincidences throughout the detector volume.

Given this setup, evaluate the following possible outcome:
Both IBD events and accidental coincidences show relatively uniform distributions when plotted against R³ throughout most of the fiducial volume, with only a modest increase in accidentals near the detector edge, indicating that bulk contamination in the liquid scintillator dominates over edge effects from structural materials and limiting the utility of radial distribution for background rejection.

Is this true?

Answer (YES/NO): NO